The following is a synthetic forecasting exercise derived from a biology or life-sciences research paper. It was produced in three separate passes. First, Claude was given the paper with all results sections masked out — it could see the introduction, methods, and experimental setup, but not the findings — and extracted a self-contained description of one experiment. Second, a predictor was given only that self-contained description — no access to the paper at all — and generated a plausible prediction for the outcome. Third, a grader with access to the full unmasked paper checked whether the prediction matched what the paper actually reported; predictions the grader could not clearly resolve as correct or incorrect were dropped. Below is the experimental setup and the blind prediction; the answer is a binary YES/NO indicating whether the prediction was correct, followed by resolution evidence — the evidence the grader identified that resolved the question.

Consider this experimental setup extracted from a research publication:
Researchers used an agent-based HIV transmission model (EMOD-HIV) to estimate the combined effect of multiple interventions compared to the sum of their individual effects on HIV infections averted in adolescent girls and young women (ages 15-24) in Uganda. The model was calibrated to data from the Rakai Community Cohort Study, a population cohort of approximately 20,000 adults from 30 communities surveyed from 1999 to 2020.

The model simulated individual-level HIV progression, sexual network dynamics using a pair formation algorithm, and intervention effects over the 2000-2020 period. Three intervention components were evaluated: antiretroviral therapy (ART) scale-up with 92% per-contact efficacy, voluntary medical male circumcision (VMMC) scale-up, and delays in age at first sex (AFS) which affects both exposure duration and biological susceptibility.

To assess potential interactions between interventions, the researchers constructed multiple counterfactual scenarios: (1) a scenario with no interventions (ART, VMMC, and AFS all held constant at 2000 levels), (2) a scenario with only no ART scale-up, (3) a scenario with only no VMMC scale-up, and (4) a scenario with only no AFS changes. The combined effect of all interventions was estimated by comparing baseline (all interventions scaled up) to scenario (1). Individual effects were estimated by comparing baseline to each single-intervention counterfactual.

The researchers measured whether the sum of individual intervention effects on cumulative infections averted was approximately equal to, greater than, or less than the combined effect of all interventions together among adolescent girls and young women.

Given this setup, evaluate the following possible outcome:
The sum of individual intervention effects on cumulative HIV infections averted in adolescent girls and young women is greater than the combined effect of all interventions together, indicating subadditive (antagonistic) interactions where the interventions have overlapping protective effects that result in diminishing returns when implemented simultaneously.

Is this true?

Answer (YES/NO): NO